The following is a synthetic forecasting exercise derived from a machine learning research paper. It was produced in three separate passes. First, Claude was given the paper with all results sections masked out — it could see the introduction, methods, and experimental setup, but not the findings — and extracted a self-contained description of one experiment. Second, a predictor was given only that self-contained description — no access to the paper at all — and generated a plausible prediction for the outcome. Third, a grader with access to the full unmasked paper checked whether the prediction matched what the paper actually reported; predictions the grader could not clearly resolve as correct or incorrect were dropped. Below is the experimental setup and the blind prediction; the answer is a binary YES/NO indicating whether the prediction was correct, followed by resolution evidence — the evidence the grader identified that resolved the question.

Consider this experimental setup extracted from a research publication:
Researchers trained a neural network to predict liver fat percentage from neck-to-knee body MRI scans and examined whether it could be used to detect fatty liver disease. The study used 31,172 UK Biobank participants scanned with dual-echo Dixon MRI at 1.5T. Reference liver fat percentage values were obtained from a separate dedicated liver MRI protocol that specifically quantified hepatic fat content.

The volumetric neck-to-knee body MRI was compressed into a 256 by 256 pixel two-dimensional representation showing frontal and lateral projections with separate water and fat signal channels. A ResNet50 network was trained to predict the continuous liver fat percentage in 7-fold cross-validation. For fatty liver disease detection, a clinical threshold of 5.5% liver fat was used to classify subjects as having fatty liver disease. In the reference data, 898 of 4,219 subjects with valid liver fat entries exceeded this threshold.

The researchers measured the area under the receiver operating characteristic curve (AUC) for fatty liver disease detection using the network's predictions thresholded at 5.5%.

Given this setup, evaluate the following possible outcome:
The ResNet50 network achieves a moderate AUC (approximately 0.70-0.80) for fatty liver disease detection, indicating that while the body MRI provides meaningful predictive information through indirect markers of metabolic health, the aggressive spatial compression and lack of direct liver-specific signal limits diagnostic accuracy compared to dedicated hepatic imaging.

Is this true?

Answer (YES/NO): NO